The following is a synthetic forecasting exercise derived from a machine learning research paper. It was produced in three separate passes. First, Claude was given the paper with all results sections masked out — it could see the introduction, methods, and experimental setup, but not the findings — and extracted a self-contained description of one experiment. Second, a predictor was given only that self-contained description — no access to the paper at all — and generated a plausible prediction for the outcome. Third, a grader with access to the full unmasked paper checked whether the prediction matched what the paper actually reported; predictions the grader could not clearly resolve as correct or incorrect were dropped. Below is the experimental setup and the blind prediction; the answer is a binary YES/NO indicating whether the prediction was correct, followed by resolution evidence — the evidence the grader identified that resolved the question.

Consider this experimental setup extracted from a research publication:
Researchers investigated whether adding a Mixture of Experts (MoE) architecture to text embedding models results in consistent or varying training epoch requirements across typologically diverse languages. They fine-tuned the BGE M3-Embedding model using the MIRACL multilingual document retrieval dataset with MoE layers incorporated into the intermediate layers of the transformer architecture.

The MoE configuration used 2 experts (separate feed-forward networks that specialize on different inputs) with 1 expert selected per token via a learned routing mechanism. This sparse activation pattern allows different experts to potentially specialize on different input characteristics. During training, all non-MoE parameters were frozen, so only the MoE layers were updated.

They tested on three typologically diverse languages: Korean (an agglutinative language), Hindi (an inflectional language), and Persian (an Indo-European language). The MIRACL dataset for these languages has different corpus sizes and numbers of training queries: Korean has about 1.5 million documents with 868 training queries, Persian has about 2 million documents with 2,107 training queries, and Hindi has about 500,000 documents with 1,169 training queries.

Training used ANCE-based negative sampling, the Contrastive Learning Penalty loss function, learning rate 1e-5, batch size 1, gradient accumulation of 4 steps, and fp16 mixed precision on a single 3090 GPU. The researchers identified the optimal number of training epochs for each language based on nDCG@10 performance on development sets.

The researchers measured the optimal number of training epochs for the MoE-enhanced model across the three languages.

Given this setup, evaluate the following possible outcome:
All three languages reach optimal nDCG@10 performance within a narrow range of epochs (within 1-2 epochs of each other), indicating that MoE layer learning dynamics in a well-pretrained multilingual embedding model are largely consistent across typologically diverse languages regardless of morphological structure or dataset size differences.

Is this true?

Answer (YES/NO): YES